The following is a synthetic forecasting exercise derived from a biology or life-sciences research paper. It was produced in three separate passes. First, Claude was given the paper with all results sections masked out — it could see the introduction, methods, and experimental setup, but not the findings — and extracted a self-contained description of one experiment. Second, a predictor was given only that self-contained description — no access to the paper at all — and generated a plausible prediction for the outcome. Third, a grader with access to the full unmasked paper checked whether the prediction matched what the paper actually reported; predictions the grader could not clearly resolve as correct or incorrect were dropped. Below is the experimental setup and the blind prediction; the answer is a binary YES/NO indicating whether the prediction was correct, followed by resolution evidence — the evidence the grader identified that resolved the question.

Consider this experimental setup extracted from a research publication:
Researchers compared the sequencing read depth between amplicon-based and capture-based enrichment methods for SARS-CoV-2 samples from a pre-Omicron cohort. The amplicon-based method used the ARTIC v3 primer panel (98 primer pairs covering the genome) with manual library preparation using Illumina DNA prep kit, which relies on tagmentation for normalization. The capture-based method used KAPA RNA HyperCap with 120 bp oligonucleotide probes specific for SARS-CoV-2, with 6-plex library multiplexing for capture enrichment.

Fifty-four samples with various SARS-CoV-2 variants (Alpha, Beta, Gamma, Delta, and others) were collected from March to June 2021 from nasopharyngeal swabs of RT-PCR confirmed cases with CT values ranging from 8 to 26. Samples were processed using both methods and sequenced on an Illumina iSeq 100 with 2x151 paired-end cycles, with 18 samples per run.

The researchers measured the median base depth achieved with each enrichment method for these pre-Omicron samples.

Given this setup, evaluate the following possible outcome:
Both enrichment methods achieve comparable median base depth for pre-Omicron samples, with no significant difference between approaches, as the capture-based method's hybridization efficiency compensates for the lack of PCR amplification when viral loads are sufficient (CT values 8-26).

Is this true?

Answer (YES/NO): NO